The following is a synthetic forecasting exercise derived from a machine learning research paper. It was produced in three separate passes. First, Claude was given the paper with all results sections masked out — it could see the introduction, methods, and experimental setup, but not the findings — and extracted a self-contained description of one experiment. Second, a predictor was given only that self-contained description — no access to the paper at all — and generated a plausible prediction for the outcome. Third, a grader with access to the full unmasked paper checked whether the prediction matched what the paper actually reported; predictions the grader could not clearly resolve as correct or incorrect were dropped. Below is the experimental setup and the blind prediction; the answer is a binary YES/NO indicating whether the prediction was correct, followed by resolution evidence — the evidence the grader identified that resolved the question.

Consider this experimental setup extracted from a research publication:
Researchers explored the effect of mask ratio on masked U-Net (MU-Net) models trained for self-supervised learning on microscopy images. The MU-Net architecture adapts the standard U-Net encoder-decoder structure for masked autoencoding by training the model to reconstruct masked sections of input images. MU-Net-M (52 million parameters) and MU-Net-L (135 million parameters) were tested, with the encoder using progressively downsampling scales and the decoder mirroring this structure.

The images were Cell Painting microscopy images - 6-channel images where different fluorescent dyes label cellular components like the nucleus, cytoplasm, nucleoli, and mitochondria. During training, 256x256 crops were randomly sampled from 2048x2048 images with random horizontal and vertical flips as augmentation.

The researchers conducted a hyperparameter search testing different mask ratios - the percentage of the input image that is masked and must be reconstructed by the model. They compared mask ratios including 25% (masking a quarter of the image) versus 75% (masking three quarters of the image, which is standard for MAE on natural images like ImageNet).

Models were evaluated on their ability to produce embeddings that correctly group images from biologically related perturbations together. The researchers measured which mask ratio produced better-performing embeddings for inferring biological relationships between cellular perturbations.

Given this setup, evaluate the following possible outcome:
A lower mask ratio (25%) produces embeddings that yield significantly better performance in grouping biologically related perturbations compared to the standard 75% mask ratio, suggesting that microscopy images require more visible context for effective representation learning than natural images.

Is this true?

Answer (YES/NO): NO